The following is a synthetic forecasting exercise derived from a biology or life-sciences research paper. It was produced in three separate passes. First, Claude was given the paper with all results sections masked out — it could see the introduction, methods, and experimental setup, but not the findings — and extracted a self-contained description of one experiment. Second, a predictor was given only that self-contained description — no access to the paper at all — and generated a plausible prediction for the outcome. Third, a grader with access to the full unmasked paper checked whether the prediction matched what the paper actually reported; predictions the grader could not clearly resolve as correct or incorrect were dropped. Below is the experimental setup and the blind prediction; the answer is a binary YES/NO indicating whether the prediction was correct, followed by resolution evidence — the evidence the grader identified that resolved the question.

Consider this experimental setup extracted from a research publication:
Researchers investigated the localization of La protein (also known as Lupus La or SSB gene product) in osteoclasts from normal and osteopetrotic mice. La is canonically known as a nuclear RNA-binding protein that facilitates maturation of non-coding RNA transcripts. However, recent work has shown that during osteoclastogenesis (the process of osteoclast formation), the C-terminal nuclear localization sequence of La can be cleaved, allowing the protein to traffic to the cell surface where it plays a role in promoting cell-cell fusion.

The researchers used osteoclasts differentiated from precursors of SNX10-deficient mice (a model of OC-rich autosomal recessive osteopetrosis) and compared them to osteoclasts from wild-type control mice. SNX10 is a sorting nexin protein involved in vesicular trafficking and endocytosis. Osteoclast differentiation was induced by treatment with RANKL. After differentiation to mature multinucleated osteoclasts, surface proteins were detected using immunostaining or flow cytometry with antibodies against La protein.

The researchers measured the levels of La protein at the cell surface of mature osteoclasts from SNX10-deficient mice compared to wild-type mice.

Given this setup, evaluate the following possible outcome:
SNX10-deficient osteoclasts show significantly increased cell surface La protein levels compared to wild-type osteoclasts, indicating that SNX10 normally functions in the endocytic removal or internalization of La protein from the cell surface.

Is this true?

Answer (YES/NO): YES